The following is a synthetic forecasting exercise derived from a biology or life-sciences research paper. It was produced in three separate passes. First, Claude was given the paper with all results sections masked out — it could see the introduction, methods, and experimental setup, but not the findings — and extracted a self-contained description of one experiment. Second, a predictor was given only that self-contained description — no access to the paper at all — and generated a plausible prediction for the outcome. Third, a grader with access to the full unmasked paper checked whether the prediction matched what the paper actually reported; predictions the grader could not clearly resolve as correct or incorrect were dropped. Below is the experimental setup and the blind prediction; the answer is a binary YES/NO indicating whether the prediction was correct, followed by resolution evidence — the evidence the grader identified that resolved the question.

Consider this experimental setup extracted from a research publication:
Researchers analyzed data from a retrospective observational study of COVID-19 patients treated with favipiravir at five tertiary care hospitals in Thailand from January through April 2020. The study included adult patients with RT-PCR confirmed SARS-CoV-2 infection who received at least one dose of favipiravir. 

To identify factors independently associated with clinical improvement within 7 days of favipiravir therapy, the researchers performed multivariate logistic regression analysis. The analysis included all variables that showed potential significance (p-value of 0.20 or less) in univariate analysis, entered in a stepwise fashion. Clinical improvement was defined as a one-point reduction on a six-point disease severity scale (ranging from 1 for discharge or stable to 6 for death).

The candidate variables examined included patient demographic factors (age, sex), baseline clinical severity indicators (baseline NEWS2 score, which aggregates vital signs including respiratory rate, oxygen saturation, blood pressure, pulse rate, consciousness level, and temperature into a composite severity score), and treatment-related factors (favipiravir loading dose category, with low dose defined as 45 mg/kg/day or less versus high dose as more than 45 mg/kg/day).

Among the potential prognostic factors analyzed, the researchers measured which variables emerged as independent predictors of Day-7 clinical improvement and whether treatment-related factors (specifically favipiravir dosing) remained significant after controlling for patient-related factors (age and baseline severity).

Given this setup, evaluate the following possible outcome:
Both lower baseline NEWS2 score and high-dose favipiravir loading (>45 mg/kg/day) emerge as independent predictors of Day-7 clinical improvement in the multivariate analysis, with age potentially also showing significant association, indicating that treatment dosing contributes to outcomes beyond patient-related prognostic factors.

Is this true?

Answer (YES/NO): YES